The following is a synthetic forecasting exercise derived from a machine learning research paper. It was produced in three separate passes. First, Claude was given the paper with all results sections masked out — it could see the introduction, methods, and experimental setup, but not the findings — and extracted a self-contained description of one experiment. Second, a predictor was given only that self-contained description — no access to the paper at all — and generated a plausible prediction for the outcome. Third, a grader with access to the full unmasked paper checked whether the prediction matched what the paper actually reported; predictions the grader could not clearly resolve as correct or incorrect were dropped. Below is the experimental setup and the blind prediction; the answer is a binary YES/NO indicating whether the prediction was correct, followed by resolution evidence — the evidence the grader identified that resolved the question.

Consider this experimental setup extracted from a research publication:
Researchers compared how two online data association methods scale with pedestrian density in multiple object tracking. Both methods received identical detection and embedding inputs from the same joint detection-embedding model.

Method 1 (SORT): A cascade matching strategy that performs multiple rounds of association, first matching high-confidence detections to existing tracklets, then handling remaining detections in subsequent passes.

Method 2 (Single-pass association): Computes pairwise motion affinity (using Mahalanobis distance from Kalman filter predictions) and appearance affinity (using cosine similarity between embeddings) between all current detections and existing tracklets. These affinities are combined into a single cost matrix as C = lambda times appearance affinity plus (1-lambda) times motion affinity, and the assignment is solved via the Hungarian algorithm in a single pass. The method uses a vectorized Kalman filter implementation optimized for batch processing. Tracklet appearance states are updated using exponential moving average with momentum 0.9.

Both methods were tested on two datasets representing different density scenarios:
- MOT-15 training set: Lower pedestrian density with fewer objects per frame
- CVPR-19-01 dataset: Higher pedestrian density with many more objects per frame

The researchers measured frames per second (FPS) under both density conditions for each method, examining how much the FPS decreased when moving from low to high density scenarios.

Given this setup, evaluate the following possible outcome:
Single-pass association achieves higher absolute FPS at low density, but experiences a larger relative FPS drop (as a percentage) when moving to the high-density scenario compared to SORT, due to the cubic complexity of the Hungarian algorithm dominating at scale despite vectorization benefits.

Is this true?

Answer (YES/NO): NO